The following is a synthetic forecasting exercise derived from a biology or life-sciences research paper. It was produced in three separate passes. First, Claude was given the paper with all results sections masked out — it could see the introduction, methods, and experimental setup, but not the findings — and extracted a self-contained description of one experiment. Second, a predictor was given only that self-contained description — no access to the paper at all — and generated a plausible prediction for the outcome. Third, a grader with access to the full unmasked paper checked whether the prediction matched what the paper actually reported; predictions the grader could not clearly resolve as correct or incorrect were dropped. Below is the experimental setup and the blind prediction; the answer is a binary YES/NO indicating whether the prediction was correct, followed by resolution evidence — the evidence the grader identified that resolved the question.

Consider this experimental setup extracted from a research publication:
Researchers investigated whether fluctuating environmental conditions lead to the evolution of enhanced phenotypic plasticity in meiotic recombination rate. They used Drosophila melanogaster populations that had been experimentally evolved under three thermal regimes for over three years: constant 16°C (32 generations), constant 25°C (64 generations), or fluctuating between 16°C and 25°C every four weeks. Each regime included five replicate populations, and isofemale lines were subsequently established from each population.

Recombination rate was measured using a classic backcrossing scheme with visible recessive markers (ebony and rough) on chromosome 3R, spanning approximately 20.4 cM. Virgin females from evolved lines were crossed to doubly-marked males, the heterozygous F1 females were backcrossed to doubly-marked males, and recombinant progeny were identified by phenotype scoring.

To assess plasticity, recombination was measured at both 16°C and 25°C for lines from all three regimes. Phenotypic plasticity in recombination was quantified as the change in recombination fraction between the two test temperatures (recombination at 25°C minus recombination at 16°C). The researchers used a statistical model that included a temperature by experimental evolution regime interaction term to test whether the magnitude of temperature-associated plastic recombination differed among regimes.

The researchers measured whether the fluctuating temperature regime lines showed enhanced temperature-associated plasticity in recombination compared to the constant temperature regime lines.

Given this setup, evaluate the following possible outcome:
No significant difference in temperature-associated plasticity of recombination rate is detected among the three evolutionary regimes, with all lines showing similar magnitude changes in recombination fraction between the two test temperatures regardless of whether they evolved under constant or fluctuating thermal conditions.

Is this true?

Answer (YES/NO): YES